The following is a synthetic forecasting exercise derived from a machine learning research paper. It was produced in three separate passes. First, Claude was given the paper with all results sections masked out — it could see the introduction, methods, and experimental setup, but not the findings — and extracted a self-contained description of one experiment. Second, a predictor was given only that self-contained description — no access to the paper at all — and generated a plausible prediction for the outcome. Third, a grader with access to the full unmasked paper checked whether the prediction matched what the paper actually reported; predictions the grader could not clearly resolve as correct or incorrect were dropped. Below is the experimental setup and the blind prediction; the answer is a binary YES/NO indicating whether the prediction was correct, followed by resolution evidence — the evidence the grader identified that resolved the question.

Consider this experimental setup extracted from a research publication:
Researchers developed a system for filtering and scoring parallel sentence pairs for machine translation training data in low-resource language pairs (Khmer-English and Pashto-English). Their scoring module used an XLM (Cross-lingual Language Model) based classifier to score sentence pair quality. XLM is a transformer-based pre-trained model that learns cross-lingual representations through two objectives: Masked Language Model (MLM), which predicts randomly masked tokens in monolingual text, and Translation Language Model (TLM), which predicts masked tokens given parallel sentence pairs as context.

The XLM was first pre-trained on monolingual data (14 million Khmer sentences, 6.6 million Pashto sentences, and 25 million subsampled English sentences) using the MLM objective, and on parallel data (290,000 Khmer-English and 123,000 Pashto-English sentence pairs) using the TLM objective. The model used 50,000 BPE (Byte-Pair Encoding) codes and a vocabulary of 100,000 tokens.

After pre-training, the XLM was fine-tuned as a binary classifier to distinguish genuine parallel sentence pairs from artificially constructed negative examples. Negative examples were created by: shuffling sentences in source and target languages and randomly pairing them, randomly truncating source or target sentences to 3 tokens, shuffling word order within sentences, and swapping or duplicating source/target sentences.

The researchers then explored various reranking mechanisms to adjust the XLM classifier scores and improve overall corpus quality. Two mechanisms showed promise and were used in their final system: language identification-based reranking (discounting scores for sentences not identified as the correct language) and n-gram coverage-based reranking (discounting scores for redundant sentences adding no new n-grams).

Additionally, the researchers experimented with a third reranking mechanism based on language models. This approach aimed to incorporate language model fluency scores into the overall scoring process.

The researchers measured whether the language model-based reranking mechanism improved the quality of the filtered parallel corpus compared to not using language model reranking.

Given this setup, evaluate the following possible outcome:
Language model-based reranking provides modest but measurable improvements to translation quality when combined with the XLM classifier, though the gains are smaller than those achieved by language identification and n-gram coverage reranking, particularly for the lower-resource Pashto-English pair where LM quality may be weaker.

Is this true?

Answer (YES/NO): NO